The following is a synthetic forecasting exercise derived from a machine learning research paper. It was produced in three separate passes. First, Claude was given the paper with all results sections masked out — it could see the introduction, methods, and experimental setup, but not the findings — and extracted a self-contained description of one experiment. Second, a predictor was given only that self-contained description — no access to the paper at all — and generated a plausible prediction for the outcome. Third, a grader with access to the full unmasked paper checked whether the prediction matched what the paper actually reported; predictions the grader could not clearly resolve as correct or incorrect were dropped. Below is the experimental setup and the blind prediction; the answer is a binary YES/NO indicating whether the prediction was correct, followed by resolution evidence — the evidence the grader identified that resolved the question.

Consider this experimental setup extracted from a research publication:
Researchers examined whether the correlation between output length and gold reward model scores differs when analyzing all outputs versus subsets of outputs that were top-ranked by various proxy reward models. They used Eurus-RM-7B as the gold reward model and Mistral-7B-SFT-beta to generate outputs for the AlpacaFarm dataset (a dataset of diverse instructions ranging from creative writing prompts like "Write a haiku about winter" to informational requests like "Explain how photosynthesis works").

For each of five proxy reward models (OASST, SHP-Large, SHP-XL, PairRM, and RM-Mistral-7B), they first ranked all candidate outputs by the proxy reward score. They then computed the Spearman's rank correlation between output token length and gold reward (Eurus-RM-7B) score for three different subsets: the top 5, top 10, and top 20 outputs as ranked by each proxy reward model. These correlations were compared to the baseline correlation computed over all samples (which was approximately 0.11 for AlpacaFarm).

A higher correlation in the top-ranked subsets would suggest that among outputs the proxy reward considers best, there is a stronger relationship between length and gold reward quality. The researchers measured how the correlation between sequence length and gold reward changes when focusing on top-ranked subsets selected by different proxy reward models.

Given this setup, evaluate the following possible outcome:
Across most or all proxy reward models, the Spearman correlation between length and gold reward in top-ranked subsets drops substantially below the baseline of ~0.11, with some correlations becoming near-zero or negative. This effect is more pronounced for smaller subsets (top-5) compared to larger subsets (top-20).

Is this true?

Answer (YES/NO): NO